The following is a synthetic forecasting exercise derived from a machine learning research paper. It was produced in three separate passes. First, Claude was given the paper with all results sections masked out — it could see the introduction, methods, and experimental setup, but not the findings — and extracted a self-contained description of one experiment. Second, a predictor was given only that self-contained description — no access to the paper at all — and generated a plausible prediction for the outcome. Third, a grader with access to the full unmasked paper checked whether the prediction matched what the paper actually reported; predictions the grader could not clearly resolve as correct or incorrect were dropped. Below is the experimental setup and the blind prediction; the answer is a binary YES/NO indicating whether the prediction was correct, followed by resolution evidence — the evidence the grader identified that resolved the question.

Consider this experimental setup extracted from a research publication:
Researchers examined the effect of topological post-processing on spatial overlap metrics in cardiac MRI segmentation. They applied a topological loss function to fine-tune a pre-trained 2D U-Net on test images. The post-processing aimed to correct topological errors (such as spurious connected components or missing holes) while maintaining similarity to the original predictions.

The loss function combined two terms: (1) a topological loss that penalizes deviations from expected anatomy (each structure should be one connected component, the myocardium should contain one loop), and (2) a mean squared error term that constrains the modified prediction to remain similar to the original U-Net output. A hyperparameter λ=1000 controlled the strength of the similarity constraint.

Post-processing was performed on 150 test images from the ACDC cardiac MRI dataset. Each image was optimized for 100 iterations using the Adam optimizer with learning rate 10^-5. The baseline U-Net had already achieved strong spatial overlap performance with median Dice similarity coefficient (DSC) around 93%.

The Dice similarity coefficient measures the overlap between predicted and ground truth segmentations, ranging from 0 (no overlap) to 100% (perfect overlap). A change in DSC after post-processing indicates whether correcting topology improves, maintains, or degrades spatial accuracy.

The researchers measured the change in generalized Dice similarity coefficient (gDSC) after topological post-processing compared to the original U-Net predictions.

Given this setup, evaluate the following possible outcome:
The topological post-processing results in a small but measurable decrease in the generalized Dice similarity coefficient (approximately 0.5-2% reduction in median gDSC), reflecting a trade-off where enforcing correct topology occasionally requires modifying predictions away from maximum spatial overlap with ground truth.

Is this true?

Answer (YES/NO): NO